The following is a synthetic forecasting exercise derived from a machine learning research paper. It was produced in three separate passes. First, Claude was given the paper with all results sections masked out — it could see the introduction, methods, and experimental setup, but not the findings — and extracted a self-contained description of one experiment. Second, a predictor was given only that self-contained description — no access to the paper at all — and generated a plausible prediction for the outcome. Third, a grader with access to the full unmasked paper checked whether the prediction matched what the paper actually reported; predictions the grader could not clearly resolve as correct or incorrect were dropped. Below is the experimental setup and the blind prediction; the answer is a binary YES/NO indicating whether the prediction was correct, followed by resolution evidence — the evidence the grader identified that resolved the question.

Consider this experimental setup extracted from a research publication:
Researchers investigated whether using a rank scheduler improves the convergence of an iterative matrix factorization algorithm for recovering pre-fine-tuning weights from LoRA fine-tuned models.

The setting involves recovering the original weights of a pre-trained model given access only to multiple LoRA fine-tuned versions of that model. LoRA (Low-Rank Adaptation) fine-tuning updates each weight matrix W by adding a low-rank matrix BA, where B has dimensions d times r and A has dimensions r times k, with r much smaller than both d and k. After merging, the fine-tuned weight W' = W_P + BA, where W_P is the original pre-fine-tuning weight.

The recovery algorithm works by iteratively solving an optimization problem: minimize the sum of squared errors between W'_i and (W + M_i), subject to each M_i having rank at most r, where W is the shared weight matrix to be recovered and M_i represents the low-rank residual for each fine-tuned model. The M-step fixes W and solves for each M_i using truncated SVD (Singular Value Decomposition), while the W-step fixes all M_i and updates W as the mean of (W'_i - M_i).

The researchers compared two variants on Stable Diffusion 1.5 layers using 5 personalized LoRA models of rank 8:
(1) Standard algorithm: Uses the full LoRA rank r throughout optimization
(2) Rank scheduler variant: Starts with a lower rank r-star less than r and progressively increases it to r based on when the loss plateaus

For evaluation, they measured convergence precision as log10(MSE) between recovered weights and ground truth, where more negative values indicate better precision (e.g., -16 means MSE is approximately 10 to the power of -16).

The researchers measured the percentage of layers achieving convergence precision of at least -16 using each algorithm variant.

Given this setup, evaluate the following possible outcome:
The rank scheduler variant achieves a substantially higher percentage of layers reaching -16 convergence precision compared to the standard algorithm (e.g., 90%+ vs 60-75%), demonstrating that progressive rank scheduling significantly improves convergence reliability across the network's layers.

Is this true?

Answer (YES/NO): NO